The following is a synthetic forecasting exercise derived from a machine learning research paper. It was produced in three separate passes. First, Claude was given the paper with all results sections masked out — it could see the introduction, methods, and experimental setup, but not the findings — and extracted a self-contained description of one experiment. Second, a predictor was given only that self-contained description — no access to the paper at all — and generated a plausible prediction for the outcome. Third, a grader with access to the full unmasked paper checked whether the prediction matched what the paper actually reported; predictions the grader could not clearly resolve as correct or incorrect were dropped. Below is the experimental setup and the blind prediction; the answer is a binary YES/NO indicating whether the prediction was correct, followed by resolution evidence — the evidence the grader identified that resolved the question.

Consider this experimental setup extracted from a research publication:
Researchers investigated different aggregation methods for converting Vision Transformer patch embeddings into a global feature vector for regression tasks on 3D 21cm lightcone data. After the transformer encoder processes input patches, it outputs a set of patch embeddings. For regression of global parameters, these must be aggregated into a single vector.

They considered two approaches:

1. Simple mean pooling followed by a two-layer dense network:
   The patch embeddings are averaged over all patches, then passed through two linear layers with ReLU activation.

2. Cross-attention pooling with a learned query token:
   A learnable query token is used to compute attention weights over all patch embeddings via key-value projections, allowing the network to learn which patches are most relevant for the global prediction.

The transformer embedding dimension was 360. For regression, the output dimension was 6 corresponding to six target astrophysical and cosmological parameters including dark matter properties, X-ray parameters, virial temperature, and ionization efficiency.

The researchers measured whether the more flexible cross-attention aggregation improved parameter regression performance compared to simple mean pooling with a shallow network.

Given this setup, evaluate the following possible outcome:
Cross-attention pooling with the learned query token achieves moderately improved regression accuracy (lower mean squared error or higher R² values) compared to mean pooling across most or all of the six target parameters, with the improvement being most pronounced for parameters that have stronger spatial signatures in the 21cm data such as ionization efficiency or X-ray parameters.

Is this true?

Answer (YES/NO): NO